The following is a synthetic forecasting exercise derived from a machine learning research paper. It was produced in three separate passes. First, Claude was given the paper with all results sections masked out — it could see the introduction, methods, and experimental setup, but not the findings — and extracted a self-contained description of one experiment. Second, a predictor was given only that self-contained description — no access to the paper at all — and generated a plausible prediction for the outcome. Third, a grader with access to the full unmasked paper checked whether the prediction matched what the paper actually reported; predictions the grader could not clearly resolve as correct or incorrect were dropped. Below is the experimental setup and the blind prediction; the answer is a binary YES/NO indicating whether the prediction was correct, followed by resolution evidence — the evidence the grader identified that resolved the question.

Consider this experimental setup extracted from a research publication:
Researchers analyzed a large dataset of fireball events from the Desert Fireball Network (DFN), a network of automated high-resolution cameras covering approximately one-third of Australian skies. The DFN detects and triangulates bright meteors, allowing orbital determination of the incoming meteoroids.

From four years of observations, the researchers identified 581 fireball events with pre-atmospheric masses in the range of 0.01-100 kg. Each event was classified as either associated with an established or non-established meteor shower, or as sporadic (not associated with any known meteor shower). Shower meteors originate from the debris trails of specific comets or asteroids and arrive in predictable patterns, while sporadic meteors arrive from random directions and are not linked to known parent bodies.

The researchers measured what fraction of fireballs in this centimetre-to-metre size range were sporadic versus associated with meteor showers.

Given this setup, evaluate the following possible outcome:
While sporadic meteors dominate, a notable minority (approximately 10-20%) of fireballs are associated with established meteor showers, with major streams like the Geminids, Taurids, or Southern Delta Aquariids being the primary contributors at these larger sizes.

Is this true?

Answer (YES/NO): NO